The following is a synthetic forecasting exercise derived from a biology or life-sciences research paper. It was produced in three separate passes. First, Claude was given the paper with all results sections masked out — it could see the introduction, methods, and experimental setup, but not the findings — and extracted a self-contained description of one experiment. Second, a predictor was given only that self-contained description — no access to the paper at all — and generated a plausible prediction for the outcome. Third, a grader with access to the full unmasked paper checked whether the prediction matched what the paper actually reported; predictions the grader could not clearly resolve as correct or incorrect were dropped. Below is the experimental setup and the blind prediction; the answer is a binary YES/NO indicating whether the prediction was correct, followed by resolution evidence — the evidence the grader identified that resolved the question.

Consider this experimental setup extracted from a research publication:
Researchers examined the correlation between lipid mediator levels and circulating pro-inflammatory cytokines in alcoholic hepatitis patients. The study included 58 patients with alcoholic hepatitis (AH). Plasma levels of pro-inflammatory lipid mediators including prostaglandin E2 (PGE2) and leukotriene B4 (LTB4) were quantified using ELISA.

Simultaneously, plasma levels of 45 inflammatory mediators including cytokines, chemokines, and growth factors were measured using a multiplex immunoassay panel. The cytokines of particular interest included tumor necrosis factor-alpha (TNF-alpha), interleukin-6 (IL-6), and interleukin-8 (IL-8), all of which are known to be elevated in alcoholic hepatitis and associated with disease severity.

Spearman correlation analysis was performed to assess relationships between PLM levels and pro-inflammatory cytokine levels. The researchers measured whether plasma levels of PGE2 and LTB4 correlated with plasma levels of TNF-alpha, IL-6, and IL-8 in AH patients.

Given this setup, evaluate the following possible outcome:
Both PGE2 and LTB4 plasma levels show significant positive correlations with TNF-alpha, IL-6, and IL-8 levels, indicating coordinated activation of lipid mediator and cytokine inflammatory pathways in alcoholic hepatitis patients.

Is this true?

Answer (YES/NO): NO